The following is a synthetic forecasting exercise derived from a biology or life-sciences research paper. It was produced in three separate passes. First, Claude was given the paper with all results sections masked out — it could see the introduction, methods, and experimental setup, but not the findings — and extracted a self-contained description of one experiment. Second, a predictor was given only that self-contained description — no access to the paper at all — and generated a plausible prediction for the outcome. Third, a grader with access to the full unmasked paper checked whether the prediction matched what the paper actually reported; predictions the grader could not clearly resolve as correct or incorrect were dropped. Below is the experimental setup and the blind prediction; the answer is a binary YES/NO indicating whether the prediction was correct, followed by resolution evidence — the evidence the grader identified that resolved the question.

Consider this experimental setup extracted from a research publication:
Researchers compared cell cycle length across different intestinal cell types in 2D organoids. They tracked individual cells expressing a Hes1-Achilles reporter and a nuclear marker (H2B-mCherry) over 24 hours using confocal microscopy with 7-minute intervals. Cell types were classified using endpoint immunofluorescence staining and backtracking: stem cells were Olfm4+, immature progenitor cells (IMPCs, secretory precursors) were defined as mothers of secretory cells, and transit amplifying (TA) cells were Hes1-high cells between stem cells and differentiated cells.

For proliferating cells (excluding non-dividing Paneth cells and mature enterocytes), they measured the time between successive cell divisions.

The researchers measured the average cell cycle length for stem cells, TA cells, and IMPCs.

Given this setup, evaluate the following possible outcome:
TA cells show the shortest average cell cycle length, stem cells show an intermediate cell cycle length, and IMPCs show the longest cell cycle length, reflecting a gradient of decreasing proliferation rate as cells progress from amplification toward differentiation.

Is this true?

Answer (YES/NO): NO